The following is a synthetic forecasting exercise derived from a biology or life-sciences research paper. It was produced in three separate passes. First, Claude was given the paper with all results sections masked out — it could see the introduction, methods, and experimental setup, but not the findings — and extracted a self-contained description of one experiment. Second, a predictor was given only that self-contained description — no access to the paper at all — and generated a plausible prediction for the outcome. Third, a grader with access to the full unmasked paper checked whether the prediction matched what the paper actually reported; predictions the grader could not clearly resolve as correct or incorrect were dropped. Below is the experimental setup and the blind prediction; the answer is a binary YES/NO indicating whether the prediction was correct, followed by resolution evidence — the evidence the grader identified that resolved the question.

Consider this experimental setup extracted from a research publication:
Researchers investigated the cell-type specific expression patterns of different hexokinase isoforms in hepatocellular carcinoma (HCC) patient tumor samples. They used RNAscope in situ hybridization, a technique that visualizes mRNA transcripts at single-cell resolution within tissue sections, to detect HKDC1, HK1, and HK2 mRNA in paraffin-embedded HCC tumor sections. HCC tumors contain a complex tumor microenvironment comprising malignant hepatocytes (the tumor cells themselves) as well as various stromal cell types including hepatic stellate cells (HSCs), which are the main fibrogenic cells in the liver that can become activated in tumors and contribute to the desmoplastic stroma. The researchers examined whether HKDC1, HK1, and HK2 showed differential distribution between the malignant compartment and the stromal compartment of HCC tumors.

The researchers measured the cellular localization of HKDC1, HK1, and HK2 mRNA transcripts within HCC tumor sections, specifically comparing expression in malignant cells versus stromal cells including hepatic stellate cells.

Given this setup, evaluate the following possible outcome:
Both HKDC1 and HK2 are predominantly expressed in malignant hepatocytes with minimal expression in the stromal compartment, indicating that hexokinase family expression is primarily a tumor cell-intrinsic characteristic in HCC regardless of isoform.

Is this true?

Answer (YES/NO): NO